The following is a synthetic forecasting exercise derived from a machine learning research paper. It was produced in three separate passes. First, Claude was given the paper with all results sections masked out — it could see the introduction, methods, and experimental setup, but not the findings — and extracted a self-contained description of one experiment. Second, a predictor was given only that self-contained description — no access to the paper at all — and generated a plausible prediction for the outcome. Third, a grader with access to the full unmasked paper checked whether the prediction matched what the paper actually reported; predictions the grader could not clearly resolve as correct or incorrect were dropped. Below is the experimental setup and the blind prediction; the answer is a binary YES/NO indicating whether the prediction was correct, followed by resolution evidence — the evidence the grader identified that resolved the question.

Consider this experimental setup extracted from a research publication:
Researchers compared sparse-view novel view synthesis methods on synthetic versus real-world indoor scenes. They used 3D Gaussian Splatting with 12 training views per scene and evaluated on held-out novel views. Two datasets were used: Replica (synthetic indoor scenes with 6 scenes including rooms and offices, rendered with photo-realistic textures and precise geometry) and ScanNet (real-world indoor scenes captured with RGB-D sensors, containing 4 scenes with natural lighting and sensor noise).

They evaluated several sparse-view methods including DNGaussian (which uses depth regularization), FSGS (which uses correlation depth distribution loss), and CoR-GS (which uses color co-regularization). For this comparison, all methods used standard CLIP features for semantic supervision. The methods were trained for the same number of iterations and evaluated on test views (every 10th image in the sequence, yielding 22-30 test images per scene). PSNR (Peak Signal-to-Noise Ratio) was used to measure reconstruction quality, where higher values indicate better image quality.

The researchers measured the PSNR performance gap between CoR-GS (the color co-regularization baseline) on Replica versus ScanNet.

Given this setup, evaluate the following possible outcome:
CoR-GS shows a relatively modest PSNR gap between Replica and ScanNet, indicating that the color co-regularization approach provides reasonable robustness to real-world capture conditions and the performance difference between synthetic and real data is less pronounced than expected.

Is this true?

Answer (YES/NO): NO